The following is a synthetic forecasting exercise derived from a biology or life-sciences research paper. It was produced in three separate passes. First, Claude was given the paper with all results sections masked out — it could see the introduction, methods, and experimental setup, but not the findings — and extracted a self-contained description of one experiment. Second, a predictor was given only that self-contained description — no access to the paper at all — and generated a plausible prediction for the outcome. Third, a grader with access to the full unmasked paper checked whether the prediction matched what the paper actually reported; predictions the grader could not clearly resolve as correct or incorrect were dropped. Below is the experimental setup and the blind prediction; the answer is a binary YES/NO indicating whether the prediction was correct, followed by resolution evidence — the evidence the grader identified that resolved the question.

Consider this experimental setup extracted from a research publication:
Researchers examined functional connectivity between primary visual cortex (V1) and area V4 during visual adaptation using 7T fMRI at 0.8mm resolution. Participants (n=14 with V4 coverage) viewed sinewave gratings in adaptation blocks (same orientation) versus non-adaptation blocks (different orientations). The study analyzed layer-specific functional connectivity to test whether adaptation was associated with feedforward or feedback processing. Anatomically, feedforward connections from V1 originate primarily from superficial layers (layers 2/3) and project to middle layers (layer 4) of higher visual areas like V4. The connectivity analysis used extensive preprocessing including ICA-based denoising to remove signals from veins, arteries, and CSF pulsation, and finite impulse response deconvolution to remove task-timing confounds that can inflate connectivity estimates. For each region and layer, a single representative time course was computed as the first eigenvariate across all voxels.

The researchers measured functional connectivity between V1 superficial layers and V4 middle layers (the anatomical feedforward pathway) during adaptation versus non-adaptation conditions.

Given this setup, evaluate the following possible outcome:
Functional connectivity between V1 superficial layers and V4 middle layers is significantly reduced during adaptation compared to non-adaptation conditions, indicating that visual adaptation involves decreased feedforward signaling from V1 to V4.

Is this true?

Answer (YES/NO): NO